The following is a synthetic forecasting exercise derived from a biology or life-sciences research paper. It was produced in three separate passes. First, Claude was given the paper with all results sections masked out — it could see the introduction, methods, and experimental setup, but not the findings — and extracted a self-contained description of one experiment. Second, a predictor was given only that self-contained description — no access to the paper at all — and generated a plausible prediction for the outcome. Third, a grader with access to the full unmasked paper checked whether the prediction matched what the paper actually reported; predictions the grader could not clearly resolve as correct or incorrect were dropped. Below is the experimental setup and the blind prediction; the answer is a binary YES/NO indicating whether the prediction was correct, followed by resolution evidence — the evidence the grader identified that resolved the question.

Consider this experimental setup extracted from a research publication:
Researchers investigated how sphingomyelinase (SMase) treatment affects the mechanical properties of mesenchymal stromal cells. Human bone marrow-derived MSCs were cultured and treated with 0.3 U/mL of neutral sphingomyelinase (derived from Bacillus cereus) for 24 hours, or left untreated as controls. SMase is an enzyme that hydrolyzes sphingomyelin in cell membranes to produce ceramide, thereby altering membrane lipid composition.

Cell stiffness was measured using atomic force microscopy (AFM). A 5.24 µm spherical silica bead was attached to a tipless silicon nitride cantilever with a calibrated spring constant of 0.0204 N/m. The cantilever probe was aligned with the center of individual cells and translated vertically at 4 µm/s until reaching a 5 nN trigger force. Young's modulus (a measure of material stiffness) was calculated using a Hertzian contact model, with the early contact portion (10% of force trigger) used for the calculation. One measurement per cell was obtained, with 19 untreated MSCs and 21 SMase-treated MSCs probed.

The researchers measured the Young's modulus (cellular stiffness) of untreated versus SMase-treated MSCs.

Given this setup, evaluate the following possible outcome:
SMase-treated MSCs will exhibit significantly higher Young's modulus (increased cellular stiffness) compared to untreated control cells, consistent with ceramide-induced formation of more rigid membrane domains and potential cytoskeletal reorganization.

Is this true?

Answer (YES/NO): YES